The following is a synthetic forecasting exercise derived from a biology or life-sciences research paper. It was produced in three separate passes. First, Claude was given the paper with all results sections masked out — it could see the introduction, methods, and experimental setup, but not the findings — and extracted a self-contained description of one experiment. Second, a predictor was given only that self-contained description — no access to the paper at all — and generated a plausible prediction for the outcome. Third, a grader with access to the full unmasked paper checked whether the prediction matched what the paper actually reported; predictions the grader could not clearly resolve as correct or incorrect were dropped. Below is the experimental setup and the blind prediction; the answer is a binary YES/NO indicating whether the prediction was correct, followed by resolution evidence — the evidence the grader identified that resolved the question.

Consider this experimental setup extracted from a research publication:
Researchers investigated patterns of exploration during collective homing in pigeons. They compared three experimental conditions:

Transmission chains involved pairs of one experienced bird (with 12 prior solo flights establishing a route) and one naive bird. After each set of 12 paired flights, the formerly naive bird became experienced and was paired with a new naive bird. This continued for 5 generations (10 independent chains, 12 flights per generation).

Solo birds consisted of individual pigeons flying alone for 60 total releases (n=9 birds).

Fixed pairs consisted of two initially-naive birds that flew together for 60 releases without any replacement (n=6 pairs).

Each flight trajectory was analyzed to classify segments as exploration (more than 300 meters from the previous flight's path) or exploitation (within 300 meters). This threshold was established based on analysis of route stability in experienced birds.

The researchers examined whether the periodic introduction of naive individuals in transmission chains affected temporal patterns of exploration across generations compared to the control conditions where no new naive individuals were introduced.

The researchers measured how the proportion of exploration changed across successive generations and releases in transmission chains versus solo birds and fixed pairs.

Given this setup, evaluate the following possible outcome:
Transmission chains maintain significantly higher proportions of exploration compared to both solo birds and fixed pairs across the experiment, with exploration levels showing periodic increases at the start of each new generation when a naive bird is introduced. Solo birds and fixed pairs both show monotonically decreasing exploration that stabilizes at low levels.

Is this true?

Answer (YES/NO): YES